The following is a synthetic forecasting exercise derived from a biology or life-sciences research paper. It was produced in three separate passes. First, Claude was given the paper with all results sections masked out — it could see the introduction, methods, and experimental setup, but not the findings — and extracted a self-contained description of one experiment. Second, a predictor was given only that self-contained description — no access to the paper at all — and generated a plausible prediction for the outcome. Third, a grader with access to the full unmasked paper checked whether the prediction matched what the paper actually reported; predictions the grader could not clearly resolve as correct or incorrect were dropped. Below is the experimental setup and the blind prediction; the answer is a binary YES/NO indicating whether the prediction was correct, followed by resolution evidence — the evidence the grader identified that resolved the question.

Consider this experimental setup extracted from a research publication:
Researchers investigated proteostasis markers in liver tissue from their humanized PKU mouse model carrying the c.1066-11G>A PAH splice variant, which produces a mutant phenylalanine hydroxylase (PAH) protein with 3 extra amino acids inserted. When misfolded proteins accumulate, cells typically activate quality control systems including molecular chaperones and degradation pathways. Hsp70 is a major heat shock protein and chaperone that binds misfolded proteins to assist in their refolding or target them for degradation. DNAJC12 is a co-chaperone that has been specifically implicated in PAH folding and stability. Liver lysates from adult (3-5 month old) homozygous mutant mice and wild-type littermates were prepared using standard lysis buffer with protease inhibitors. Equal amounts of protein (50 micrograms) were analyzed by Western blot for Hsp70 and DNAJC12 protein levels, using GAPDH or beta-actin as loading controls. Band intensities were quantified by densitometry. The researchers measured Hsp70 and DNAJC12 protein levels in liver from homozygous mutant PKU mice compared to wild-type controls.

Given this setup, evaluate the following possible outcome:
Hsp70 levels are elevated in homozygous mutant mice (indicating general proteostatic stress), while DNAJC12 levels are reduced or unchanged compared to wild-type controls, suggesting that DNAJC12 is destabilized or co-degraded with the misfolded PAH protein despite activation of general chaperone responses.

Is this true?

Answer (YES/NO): NO